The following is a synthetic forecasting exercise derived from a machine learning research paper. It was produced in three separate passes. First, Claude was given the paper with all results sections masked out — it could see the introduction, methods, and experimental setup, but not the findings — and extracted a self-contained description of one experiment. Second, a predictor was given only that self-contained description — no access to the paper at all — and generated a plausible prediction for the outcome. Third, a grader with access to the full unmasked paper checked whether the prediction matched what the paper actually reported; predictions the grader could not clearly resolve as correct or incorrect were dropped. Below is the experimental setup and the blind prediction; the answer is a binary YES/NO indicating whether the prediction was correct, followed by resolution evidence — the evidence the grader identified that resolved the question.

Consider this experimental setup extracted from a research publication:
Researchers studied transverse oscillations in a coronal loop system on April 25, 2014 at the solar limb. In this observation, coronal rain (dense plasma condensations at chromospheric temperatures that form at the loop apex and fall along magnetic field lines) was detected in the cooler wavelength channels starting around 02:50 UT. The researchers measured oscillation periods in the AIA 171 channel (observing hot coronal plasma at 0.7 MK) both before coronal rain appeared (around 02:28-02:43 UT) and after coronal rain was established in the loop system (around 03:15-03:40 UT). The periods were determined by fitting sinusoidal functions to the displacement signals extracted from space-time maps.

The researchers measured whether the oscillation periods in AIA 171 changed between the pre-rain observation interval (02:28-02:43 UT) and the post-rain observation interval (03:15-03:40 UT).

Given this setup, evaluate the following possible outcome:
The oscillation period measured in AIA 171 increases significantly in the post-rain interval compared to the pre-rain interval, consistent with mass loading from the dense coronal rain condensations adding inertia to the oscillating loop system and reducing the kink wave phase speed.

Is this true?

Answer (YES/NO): NO